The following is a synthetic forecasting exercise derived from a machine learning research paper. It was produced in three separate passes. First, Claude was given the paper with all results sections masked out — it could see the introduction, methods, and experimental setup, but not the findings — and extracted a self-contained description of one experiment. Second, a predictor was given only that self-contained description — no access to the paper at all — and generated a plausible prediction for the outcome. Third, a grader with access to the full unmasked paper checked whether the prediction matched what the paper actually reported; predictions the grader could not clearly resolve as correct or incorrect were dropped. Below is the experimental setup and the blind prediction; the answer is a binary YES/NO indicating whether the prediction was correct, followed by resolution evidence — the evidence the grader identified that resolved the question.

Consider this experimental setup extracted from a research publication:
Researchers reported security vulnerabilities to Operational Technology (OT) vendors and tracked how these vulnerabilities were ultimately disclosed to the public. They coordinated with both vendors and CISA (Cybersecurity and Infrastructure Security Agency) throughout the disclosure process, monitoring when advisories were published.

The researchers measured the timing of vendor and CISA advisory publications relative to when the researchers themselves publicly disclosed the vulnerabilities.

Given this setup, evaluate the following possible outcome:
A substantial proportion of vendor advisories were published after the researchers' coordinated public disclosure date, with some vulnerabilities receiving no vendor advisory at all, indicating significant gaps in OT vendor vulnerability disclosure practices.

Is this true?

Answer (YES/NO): YES